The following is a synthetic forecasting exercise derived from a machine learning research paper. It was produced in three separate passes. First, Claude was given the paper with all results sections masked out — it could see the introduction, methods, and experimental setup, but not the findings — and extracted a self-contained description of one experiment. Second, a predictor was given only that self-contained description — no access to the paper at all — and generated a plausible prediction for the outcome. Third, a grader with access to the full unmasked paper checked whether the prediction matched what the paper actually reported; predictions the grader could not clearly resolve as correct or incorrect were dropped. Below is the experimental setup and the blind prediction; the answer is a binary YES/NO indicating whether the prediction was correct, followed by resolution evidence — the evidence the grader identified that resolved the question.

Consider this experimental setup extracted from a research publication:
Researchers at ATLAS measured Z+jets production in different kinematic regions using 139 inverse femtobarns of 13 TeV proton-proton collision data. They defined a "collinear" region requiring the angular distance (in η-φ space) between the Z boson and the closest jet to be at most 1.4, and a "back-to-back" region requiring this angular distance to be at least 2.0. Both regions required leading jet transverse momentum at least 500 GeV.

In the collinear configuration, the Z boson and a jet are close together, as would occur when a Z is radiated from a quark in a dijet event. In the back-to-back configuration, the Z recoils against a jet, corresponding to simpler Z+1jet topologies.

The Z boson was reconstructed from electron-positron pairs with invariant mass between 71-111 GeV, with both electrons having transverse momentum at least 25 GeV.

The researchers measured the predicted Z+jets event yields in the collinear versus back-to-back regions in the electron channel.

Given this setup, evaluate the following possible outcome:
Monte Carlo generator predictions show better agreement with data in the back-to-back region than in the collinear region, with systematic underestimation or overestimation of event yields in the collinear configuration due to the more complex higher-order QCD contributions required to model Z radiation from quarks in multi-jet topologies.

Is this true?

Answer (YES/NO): NO